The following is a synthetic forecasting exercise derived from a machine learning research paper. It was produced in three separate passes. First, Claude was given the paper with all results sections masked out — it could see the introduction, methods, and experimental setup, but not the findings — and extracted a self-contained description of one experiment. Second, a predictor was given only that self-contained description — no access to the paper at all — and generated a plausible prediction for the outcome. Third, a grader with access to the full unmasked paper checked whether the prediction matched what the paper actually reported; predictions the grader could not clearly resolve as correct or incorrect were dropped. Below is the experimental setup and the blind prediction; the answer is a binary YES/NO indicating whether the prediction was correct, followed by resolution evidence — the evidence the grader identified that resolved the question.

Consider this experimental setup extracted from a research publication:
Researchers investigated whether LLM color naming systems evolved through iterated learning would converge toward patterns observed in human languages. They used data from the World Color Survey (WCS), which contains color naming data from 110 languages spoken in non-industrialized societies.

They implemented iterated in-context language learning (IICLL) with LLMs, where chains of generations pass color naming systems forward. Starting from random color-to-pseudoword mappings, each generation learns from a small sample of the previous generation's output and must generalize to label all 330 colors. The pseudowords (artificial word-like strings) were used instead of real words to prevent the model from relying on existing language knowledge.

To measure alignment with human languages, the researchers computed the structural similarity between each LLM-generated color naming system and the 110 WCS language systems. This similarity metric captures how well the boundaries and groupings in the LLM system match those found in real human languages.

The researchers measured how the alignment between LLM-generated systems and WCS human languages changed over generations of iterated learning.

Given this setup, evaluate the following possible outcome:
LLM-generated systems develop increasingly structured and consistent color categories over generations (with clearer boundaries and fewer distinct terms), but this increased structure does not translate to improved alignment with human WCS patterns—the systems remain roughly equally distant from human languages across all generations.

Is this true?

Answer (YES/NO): NO